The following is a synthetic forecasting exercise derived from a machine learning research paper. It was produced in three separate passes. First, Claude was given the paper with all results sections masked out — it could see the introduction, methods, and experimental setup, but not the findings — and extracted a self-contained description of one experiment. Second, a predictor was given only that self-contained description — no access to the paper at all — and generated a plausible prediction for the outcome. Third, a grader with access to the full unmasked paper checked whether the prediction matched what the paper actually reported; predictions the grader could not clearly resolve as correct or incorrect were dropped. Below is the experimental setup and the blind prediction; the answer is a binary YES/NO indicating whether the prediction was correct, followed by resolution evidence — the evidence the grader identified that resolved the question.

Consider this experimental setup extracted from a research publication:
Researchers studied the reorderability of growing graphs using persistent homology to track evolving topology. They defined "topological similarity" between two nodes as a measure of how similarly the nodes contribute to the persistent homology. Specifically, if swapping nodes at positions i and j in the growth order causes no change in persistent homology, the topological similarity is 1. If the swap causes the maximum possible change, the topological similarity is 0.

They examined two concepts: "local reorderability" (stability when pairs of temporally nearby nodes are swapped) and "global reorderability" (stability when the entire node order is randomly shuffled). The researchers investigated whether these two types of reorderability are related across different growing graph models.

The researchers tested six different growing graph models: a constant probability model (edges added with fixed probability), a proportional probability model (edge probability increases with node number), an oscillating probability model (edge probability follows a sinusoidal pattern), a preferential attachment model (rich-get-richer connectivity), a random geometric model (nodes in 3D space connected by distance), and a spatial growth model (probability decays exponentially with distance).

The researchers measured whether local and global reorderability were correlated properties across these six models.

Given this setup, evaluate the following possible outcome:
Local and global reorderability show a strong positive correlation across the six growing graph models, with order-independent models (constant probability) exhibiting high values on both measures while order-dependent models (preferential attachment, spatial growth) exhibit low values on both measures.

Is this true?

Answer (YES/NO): NO